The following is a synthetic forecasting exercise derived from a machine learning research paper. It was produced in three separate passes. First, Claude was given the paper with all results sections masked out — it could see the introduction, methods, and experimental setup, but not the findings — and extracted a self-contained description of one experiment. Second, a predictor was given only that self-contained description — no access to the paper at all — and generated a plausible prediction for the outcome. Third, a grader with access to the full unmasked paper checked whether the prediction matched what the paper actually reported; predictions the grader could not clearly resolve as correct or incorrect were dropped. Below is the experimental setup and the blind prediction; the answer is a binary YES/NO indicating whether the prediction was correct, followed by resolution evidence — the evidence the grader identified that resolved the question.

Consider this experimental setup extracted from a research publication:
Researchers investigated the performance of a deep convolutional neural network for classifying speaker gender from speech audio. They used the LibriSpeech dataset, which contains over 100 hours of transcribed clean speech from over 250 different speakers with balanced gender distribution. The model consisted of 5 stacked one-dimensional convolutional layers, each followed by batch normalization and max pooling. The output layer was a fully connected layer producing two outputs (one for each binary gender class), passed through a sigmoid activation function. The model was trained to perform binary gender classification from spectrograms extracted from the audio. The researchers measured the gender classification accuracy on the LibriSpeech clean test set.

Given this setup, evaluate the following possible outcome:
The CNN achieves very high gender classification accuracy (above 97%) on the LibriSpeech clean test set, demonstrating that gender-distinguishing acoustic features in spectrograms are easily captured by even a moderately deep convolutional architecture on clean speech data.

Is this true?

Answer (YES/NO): NO